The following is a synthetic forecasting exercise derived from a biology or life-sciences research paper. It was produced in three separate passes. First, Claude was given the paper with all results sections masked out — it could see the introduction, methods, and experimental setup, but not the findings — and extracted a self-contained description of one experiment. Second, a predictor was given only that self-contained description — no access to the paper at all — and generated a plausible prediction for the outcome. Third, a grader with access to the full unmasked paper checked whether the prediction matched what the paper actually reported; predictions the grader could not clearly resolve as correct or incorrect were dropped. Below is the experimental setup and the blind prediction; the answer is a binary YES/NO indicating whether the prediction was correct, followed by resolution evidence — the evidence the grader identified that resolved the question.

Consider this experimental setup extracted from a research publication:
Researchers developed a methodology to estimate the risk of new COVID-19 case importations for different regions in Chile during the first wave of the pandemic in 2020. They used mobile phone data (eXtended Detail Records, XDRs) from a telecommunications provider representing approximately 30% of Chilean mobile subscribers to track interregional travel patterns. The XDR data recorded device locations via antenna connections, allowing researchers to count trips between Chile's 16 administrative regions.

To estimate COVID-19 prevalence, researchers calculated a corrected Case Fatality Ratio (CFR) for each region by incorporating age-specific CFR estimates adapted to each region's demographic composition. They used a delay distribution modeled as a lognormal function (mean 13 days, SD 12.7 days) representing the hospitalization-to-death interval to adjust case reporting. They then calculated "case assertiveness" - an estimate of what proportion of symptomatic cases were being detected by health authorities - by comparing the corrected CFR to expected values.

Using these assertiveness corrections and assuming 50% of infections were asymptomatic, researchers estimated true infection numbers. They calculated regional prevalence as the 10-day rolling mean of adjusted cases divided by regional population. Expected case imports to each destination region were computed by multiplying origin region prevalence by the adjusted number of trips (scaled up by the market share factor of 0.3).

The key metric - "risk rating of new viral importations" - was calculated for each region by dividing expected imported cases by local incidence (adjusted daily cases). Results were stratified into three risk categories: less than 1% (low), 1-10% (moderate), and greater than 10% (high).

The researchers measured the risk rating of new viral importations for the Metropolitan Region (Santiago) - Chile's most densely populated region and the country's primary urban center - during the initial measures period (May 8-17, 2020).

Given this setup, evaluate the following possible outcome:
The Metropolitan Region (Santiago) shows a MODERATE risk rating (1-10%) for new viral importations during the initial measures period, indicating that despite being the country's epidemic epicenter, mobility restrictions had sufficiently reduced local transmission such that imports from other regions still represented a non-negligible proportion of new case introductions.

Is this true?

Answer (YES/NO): NO